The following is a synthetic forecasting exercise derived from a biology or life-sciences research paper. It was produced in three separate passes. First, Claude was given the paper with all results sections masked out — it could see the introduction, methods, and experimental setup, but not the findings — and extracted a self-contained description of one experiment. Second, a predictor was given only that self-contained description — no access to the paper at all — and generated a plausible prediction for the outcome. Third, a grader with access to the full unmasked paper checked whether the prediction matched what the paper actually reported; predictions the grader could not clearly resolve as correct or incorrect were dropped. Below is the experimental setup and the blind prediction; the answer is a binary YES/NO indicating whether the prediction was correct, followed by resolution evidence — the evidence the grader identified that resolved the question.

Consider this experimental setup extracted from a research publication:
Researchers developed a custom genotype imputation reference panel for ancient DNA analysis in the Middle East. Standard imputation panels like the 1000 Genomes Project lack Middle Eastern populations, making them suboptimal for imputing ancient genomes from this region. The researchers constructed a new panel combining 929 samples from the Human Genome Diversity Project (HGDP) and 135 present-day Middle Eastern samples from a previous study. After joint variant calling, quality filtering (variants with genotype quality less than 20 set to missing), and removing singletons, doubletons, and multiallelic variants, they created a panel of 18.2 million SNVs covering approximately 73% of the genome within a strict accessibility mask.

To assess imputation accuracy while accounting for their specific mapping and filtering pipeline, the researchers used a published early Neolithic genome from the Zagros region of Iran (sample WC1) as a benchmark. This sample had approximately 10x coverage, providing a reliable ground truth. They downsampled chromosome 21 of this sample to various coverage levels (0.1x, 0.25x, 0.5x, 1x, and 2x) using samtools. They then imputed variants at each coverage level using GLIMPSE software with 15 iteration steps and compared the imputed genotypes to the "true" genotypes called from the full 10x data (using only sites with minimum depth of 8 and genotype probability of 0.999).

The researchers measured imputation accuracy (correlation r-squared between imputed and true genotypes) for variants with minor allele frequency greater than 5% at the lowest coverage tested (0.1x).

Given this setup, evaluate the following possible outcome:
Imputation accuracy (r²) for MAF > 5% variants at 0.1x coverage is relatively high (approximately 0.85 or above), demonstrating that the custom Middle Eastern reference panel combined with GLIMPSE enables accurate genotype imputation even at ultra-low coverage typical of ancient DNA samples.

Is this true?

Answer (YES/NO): NO